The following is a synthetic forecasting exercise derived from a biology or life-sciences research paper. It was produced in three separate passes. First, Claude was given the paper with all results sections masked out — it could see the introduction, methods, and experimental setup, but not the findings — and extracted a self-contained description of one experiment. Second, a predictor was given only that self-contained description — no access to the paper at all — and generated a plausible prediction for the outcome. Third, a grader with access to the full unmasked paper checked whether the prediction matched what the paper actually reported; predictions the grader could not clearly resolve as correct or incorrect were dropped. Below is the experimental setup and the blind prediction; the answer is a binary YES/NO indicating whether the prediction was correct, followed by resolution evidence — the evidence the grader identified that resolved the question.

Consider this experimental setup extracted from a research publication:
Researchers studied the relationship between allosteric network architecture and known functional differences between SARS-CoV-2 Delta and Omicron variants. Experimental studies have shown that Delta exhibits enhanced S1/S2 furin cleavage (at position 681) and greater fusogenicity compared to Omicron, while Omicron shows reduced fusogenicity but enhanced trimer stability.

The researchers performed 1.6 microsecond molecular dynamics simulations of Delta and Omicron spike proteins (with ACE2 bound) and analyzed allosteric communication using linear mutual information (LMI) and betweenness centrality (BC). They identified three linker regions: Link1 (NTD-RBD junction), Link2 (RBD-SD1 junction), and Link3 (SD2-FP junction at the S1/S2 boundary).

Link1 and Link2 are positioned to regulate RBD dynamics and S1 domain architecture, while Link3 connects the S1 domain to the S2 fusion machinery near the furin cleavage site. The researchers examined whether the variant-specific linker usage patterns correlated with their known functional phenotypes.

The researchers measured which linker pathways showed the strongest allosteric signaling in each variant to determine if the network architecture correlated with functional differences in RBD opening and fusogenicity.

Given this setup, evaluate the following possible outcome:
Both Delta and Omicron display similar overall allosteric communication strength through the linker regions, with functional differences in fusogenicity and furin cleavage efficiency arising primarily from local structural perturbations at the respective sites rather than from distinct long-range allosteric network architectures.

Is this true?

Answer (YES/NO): NO